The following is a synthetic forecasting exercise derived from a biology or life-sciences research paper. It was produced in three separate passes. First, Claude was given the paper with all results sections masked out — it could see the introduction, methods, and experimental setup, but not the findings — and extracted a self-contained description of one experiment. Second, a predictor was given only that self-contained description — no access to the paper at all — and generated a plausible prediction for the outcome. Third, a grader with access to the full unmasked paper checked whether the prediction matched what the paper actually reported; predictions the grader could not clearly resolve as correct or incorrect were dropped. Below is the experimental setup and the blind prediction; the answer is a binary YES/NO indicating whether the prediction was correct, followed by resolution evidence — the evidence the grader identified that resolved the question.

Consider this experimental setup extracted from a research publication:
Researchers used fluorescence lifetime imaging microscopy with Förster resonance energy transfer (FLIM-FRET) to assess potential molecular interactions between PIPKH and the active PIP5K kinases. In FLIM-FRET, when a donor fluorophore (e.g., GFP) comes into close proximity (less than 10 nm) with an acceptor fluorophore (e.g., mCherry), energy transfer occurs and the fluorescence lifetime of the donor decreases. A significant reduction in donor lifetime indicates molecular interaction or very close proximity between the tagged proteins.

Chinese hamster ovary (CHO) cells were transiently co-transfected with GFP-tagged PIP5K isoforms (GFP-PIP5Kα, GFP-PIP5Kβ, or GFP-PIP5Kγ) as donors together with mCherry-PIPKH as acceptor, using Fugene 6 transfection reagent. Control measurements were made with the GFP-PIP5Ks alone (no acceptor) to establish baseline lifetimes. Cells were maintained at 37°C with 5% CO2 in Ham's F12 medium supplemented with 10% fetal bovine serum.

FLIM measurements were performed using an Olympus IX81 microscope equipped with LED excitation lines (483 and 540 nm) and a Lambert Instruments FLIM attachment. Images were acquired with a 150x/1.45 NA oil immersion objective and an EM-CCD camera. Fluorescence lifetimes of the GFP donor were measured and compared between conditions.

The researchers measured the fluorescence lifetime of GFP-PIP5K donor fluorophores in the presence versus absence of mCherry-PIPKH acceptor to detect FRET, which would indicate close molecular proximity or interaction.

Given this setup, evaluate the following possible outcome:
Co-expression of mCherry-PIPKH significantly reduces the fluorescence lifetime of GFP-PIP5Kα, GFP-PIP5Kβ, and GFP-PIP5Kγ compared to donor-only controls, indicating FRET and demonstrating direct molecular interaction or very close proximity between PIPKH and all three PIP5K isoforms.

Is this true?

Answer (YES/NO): YES